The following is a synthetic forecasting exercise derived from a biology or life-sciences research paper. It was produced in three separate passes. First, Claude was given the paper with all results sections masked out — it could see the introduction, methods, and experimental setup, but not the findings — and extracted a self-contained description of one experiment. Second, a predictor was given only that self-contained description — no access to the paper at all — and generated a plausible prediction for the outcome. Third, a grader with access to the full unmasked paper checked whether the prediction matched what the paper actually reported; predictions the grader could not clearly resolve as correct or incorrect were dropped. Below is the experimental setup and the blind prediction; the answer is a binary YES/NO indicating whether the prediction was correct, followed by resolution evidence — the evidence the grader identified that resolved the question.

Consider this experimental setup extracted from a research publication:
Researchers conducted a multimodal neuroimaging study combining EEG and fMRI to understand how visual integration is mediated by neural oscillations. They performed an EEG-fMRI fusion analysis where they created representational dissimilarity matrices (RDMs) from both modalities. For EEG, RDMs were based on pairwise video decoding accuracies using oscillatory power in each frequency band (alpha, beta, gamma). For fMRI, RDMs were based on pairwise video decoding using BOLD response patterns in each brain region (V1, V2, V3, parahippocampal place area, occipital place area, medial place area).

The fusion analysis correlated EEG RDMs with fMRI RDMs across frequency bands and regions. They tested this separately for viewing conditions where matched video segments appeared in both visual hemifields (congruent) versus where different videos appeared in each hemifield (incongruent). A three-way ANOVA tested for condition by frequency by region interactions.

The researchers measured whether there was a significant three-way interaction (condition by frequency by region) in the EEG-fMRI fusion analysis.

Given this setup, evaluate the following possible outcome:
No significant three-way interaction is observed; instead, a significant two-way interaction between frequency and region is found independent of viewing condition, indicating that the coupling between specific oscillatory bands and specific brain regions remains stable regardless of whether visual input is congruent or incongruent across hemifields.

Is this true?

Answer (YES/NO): NO